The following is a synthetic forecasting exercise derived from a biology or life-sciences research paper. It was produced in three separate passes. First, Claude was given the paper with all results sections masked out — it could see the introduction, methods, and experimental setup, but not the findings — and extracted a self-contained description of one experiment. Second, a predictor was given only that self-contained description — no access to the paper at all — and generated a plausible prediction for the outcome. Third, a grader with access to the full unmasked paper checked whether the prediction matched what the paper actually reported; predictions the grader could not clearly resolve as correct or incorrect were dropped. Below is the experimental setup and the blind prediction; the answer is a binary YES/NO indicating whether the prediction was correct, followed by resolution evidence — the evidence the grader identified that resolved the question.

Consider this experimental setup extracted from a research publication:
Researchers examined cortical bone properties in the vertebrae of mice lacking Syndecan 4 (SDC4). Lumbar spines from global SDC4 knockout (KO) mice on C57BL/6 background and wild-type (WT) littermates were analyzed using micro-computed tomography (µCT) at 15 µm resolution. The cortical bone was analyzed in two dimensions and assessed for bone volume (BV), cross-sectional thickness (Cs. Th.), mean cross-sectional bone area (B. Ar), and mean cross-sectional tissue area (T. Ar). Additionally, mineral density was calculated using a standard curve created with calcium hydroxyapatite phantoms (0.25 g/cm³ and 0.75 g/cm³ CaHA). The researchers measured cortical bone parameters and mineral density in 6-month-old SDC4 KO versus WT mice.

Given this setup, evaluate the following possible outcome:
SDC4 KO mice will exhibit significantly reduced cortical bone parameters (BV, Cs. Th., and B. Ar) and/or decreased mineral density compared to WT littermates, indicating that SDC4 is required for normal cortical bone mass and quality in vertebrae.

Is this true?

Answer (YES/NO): YES